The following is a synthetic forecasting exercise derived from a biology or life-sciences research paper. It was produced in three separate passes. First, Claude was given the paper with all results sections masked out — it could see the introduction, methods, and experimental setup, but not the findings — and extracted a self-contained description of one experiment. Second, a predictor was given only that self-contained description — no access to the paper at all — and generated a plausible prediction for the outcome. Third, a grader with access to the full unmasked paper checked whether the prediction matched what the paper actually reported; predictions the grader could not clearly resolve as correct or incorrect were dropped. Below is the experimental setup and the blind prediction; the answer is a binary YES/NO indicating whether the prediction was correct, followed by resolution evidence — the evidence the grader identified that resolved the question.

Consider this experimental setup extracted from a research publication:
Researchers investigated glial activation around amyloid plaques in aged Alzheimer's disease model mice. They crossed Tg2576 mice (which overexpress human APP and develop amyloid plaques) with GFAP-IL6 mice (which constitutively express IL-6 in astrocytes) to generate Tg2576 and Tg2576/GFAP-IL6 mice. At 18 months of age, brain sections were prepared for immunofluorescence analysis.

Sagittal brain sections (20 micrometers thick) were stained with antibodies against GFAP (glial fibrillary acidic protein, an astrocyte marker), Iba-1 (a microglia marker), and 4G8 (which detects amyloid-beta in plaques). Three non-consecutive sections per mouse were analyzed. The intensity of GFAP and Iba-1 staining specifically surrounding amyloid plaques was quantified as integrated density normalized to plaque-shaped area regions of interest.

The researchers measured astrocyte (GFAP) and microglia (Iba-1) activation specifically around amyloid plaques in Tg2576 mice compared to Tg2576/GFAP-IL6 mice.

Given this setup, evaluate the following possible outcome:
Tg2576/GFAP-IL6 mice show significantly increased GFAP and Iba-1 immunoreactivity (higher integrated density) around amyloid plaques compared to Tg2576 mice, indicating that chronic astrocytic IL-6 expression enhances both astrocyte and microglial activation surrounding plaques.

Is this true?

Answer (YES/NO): NO